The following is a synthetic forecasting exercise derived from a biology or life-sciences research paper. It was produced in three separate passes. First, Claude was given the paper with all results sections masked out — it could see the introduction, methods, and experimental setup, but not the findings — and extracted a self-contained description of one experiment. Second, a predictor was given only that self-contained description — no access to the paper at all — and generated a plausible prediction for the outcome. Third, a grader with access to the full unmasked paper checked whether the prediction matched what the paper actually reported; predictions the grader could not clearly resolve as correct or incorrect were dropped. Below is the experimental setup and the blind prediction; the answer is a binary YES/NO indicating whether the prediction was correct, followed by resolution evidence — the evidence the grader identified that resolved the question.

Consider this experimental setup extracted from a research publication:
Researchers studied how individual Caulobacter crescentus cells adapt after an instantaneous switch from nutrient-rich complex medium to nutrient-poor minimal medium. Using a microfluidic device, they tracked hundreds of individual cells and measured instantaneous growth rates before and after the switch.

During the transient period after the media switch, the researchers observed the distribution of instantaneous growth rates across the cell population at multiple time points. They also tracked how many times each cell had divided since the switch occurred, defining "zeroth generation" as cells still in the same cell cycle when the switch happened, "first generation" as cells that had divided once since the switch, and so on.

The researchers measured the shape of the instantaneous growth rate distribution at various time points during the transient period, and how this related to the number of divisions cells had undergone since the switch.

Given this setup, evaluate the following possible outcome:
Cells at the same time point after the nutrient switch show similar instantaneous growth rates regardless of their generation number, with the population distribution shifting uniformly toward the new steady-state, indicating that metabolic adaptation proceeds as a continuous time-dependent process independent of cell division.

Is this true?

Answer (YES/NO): NO